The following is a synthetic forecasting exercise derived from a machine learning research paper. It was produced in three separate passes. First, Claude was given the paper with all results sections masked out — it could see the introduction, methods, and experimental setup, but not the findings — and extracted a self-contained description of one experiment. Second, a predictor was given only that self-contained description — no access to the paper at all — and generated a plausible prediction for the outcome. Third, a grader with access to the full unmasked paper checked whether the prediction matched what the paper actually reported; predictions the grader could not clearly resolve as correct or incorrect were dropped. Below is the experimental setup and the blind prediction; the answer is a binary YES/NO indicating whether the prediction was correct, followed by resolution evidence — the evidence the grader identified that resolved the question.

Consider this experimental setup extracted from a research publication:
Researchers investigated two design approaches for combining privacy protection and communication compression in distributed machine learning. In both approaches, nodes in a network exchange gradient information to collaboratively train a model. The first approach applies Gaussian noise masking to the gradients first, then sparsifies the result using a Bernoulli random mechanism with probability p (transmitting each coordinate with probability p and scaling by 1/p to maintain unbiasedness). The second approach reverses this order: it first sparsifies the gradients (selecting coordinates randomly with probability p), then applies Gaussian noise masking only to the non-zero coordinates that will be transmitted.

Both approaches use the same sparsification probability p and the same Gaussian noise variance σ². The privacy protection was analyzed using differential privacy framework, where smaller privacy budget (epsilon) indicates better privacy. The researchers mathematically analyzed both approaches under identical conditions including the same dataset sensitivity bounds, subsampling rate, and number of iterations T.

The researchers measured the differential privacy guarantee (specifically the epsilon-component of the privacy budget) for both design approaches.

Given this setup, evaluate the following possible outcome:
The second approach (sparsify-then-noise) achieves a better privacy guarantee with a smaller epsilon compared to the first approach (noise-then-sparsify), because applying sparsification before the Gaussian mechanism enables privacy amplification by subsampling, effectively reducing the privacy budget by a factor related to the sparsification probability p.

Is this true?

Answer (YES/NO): NO